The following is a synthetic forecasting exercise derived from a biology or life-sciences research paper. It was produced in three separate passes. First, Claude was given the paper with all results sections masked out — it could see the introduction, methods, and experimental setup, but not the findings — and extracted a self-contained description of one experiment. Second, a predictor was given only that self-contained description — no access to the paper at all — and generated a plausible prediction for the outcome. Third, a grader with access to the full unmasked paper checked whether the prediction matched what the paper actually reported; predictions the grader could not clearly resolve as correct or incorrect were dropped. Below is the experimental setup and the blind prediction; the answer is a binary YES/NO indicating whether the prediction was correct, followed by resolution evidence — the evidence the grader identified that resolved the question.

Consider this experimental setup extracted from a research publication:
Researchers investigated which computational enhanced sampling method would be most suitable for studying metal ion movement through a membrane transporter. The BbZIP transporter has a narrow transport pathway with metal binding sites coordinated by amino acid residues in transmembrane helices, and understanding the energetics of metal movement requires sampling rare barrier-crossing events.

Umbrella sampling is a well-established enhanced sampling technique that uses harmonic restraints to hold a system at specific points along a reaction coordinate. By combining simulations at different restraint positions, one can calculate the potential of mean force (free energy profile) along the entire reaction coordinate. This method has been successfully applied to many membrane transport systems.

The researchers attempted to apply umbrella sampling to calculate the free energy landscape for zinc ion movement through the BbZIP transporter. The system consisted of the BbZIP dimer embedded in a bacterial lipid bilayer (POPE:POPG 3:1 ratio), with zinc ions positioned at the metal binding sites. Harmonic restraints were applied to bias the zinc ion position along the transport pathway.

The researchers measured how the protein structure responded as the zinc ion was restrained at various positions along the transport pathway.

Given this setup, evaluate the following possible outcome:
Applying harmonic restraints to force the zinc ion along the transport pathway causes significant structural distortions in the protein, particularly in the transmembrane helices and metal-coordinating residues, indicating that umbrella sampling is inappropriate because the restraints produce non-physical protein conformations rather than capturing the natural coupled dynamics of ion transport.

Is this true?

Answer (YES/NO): YES